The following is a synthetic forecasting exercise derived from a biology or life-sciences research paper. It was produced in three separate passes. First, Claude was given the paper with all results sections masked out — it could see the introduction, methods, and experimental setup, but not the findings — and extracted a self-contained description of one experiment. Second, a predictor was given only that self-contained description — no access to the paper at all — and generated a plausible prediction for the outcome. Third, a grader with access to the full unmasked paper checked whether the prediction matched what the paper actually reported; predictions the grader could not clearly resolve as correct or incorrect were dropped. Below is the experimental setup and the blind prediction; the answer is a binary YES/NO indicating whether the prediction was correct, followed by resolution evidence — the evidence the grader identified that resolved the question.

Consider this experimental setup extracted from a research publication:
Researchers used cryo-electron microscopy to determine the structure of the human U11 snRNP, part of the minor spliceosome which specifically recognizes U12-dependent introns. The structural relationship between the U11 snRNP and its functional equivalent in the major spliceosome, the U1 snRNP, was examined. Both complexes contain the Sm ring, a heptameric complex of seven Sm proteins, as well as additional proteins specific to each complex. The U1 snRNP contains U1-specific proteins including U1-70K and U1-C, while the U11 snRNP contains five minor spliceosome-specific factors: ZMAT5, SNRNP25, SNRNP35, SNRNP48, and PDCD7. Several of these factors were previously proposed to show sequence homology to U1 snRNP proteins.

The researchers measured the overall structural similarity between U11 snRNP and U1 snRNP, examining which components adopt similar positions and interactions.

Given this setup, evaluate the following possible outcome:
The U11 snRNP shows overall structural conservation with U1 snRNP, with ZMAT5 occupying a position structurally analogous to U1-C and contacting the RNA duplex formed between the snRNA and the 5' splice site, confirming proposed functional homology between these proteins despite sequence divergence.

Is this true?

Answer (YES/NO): NO